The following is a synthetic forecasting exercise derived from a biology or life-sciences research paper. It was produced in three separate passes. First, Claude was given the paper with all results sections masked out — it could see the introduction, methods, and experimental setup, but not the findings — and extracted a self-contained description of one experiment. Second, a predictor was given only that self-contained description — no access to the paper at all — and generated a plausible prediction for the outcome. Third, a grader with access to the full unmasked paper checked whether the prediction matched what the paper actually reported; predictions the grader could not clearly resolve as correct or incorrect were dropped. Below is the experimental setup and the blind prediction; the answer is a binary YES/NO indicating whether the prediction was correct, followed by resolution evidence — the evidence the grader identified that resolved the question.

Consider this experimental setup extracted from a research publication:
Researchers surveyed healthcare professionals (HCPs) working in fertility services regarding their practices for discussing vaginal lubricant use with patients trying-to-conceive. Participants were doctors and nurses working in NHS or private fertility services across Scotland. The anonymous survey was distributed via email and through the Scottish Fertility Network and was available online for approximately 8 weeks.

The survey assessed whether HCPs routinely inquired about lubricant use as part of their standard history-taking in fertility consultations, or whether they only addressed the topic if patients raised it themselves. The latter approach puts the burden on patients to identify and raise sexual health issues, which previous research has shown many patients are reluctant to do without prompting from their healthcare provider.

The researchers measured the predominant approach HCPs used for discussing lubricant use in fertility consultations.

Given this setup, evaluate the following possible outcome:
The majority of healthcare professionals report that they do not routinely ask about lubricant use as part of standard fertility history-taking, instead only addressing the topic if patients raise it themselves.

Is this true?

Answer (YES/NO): YES